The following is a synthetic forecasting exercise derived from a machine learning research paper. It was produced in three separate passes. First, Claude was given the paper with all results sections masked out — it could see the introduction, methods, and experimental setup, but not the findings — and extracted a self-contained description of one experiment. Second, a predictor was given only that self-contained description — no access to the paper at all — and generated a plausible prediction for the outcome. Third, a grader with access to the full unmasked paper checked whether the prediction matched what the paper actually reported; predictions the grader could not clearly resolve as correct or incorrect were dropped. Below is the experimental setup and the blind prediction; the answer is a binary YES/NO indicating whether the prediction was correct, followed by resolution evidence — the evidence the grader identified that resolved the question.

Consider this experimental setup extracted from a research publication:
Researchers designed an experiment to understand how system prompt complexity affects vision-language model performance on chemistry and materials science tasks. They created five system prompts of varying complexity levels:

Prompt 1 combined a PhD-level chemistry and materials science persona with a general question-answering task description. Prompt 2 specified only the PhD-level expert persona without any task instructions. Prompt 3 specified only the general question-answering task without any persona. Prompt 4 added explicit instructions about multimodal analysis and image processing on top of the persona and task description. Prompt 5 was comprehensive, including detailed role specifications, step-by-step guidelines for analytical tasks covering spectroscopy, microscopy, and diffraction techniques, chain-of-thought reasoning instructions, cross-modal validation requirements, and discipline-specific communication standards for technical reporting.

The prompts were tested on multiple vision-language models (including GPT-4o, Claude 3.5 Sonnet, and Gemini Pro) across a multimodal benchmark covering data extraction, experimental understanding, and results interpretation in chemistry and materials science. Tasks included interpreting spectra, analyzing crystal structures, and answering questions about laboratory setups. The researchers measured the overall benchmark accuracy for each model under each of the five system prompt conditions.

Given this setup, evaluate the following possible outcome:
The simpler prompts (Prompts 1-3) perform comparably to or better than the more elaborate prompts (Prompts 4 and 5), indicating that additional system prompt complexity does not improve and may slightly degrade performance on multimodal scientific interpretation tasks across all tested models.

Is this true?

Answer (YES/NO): YES